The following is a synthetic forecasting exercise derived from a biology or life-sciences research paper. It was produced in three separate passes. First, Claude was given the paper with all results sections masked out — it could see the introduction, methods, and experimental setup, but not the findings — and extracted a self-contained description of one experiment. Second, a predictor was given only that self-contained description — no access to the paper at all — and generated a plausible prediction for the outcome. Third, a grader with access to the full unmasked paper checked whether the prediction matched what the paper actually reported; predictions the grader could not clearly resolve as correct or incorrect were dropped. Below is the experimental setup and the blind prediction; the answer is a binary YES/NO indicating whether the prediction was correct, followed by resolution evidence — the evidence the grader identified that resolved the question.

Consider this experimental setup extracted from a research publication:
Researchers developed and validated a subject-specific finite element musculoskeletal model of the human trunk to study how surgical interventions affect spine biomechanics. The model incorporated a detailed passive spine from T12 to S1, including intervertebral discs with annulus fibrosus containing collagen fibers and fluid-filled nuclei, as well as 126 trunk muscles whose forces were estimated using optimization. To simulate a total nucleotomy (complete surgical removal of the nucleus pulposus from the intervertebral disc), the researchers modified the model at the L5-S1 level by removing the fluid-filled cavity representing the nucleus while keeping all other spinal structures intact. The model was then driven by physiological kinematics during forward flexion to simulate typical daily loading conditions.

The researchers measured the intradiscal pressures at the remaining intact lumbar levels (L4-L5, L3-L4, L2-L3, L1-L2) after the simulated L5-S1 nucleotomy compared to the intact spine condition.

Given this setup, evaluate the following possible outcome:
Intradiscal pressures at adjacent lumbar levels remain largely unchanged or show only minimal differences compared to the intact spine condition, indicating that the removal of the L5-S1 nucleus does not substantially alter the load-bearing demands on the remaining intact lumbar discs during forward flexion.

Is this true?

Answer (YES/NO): YES